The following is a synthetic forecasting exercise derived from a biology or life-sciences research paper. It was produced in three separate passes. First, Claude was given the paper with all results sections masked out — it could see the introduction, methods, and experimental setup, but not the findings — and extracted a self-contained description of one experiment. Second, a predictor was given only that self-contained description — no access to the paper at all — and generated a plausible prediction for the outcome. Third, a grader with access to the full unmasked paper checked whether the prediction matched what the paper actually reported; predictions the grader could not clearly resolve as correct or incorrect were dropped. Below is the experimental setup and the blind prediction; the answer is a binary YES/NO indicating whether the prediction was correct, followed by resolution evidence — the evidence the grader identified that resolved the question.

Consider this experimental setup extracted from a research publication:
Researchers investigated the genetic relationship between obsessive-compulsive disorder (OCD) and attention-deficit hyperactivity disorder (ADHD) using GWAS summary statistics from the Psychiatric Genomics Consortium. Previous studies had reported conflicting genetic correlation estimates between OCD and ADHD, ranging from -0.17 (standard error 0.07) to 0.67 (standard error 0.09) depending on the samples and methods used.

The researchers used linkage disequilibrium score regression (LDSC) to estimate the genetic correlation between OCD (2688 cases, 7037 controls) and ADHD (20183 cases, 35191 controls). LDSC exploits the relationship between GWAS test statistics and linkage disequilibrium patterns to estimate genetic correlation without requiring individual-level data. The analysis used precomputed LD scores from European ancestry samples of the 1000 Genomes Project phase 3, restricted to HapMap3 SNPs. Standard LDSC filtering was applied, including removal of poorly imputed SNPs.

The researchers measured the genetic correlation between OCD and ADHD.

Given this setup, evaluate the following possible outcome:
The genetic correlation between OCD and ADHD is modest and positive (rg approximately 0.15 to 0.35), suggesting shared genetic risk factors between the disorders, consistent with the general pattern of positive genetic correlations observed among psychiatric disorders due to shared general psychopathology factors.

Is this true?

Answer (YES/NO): NO